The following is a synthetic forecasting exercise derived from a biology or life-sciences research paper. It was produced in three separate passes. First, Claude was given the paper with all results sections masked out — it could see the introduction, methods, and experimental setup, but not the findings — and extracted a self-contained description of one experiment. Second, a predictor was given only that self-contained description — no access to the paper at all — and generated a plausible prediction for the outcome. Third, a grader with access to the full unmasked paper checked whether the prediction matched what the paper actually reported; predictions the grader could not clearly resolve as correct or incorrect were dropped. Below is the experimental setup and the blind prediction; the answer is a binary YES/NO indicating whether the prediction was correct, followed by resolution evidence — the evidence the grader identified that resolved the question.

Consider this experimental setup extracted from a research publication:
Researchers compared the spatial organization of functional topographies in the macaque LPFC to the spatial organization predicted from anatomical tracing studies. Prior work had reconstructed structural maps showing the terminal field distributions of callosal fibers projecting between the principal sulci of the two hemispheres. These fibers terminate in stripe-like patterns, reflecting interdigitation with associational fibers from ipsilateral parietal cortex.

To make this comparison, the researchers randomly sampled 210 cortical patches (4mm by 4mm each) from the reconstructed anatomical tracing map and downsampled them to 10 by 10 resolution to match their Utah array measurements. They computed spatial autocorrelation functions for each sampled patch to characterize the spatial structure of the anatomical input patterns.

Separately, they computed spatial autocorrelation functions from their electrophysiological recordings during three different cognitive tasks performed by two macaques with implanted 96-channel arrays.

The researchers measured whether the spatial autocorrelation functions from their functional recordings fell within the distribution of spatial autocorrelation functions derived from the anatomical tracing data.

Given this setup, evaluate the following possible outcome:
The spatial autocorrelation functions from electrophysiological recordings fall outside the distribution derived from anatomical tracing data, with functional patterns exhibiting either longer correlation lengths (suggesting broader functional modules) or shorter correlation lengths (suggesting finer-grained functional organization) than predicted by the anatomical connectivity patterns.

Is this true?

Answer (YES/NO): NO